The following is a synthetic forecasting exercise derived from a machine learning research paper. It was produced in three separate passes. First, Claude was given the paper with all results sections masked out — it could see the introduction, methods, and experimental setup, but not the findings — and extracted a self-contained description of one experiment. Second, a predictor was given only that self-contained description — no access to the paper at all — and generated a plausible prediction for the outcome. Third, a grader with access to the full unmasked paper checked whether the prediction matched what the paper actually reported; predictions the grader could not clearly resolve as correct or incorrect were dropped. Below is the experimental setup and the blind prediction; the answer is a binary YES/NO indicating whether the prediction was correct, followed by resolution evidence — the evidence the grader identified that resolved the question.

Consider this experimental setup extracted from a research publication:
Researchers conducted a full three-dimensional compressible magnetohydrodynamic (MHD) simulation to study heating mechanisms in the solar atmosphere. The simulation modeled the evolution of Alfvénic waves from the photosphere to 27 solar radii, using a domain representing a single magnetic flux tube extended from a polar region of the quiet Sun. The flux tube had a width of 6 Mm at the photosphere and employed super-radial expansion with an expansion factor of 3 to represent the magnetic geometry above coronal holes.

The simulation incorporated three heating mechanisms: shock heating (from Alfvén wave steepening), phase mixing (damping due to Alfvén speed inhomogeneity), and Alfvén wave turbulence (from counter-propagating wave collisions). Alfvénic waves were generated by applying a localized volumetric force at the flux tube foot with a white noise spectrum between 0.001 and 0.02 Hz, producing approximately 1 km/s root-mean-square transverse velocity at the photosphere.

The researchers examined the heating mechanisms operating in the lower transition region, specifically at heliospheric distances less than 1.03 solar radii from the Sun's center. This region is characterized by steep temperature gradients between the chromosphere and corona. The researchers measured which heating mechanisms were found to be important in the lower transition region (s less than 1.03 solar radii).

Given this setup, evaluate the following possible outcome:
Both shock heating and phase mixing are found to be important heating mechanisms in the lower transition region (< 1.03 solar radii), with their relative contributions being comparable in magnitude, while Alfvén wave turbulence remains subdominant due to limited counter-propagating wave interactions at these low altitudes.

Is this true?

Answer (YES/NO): NO